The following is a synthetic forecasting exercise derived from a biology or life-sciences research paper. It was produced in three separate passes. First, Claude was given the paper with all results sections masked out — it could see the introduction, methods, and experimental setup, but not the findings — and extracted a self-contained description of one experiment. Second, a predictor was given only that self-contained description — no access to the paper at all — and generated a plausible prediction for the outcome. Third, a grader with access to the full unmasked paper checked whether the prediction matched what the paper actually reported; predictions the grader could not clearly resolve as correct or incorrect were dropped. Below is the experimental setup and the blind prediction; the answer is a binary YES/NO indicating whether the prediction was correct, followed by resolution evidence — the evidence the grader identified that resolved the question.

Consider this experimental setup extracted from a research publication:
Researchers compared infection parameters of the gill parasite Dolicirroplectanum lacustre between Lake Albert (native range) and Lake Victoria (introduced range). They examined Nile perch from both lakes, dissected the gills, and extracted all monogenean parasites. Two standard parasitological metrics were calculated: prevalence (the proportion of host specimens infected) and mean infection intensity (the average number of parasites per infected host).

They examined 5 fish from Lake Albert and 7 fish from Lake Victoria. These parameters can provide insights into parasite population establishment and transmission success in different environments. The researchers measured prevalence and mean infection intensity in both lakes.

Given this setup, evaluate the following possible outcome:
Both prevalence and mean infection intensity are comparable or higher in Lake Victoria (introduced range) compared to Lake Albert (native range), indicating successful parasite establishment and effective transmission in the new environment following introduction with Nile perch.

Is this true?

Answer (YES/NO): NO